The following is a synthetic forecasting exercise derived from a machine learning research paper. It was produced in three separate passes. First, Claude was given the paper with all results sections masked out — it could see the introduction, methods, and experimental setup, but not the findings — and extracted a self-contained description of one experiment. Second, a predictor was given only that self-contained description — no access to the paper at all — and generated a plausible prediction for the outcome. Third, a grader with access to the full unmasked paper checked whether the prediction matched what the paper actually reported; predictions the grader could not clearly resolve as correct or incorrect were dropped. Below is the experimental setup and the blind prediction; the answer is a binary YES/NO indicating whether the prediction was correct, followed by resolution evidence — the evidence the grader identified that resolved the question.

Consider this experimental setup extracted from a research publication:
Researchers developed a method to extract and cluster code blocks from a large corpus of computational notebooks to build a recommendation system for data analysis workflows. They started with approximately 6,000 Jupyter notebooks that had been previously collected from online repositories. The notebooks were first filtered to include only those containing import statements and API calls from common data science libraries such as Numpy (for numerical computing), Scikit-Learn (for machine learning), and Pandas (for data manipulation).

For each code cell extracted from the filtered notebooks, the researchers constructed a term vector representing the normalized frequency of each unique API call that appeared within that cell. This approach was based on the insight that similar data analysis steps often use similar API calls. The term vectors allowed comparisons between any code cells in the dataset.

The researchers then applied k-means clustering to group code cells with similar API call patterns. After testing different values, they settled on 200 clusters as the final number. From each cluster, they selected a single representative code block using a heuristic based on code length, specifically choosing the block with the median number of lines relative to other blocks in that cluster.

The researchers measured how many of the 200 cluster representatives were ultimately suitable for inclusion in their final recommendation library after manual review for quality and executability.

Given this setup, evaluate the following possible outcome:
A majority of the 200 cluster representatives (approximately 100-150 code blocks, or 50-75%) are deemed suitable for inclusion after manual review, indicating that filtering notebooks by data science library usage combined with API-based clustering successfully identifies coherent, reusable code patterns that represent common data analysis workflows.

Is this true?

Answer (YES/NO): NO